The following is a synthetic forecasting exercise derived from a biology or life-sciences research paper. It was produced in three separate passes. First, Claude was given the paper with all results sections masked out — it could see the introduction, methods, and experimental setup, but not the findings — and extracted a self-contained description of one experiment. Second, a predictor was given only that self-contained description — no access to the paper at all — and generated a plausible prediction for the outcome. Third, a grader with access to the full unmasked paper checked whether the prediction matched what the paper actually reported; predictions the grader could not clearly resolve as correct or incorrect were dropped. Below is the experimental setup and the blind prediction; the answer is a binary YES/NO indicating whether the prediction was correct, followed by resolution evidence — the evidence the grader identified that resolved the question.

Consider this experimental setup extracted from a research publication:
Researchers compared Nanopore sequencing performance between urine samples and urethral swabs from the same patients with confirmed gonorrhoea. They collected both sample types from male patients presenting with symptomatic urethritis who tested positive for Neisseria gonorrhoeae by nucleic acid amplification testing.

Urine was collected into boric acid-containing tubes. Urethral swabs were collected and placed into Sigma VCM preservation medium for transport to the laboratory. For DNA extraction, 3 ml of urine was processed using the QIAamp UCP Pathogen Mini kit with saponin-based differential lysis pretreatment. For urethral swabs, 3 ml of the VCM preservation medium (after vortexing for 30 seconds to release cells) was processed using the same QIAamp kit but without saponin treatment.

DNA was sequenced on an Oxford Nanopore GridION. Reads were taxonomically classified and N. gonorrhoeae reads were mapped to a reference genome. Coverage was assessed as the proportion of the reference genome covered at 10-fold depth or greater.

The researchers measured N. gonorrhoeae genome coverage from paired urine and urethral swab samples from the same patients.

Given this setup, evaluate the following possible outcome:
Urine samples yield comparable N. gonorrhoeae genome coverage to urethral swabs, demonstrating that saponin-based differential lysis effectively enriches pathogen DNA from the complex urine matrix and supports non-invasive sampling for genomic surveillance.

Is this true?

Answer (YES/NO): NO